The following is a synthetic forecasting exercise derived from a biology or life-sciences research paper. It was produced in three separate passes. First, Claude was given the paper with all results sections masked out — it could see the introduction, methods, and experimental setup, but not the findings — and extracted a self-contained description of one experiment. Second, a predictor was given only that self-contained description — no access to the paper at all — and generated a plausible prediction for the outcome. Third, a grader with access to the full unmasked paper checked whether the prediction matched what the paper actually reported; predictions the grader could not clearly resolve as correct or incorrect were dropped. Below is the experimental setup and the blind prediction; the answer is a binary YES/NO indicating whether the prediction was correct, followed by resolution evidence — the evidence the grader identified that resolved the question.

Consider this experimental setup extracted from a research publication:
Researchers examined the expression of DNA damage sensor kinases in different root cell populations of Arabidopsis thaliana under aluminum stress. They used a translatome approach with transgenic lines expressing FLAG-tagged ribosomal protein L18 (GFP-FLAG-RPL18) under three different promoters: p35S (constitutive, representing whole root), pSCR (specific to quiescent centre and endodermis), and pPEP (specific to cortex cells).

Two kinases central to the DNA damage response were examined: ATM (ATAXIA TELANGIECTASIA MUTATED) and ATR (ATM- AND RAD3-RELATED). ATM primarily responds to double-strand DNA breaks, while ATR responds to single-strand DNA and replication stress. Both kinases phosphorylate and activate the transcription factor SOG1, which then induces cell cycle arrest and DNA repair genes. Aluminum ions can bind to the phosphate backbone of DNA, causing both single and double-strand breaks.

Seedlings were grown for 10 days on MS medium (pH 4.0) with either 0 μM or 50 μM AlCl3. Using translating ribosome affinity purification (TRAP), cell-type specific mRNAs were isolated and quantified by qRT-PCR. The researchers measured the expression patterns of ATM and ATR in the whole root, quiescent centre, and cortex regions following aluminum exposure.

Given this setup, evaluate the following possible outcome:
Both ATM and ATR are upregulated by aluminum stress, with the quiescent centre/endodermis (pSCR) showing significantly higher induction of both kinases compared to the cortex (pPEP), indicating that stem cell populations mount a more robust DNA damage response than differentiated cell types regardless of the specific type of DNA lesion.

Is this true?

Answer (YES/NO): NO